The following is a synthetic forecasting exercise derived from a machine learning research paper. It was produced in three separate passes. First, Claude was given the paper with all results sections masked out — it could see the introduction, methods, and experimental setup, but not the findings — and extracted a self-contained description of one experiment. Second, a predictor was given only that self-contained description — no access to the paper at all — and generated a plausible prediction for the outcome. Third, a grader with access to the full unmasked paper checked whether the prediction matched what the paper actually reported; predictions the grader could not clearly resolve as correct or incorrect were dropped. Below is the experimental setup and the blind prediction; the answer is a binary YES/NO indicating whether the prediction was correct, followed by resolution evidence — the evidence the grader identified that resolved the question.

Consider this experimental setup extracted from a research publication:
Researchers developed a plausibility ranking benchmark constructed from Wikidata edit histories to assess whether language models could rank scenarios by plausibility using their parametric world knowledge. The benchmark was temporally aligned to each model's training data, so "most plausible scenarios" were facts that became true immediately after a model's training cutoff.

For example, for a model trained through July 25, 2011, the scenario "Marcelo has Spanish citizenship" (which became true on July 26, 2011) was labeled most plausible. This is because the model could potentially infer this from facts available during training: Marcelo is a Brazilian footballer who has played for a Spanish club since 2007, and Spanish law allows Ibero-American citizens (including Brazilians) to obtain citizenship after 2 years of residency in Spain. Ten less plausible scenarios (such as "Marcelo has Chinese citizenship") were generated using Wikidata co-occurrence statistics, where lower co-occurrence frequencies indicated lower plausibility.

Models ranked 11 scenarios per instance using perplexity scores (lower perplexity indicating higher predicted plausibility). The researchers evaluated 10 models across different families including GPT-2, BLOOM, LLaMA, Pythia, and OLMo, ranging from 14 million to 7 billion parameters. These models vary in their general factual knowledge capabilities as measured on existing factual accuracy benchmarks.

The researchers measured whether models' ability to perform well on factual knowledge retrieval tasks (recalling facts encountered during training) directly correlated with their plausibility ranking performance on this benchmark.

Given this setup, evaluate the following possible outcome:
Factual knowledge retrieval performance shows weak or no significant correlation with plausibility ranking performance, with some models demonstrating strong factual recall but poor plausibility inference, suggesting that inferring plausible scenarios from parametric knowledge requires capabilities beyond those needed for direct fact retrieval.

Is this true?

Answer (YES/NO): YES